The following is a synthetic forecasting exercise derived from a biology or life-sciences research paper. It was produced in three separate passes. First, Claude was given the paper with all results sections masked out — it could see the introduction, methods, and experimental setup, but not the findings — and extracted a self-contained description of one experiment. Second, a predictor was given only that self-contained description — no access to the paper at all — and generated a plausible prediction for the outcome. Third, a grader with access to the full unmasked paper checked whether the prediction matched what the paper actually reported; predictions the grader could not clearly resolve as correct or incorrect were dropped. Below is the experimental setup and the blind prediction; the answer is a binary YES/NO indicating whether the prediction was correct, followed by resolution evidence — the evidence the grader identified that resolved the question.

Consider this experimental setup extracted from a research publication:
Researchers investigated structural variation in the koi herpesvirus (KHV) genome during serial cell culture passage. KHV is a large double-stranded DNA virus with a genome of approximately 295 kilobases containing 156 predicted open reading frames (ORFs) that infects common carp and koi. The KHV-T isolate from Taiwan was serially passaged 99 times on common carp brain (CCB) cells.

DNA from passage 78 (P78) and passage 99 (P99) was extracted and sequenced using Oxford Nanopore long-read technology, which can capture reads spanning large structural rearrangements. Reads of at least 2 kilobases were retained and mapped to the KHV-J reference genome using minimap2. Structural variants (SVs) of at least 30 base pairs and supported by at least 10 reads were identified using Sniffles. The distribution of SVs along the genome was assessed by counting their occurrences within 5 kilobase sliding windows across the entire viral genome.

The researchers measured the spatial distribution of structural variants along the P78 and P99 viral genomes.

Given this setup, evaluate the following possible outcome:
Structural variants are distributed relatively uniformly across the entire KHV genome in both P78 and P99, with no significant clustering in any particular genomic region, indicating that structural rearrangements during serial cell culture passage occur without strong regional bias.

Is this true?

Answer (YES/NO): NO